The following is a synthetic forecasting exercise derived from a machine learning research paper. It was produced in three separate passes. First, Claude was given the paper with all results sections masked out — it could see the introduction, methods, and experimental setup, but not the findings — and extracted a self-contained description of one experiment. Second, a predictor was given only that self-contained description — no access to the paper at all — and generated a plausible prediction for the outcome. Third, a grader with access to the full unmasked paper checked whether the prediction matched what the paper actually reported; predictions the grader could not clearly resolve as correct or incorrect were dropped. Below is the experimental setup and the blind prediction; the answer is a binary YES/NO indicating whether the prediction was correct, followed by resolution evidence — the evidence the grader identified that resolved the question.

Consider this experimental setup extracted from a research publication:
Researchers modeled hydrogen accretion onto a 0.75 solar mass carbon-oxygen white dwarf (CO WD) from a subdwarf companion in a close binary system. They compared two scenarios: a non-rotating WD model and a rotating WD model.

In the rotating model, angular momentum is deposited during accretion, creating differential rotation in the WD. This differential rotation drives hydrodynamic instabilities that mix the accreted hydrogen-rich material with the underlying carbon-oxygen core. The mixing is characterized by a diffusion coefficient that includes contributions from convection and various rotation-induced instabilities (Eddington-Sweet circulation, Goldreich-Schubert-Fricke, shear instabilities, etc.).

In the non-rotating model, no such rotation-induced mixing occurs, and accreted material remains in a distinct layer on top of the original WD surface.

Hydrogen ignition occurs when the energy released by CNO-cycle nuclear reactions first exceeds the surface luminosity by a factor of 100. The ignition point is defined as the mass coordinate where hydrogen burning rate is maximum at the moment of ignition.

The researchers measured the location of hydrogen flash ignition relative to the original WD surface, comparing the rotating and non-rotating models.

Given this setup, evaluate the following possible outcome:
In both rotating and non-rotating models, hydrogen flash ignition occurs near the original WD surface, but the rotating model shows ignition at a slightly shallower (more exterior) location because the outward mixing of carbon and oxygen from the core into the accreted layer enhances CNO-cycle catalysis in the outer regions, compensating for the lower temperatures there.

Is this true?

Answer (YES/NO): NO